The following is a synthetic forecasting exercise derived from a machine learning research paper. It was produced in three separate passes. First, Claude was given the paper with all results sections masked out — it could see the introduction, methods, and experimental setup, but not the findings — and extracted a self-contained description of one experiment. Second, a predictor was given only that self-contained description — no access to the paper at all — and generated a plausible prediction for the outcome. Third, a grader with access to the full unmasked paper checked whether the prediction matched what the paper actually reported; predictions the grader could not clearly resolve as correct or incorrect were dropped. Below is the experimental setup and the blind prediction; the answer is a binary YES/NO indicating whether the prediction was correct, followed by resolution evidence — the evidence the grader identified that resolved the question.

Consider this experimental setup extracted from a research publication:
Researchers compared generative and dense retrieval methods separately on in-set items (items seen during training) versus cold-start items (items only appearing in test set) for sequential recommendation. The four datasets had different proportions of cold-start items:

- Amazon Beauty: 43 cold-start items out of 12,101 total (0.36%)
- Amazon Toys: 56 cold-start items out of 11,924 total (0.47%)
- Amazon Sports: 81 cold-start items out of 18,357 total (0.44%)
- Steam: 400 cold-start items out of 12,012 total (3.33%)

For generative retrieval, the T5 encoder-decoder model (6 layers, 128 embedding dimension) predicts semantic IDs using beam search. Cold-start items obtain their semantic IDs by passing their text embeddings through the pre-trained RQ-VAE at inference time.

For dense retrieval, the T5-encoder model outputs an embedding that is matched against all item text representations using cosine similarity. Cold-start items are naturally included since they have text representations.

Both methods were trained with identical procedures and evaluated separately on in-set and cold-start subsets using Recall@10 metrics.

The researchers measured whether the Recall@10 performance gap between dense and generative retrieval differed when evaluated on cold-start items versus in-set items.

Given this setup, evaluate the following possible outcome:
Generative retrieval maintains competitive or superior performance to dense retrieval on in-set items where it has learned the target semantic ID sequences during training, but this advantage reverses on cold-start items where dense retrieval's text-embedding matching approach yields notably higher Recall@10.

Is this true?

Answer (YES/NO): NO